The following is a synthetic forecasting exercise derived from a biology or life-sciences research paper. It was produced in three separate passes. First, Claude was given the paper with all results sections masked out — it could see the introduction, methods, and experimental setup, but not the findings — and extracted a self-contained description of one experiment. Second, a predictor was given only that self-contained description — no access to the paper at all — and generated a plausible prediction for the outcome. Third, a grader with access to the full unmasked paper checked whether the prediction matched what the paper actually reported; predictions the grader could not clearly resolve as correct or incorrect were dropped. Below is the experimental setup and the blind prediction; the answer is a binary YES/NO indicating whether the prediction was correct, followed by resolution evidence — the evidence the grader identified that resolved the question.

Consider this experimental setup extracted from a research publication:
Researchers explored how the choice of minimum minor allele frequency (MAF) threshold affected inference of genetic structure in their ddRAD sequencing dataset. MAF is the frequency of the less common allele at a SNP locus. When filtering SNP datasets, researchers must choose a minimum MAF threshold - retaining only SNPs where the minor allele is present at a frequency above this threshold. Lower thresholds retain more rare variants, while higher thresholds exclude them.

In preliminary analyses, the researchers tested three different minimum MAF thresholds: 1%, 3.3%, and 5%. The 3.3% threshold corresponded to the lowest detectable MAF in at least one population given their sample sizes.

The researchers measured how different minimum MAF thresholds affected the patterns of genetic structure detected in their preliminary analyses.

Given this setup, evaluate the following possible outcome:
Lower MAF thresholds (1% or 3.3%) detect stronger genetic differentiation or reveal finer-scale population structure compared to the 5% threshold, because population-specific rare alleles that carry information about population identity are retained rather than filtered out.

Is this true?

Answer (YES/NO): NO